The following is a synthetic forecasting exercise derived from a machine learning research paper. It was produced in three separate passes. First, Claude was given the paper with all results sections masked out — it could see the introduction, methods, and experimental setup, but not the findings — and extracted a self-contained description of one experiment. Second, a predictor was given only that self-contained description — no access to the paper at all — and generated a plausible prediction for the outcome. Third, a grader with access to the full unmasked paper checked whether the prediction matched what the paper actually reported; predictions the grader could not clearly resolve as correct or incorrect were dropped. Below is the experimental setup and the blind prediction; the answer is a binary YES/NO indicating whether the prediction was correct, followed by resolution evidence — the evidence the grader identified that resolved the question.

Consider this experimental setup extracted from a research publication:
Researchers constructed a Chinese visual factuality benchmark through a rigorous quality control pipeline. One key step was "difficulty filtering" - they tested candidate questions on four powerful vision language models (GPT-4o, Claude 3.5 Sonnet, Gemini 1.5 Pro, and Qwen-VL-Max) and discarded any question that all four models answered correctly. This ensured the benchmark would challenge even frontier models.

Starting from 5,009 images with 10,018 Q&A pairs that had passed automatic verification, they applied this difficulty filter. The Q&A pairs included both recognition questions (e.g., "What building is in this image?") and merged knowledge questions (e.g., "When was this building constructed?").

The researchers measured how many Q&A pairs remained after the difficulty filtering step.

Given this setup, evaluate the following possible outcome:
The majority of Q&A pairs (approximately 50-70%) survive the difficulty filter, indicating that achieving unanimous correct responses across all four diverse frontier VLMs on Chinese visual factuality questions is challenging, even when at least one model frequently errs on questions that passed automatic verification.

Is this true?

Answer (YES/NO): YES